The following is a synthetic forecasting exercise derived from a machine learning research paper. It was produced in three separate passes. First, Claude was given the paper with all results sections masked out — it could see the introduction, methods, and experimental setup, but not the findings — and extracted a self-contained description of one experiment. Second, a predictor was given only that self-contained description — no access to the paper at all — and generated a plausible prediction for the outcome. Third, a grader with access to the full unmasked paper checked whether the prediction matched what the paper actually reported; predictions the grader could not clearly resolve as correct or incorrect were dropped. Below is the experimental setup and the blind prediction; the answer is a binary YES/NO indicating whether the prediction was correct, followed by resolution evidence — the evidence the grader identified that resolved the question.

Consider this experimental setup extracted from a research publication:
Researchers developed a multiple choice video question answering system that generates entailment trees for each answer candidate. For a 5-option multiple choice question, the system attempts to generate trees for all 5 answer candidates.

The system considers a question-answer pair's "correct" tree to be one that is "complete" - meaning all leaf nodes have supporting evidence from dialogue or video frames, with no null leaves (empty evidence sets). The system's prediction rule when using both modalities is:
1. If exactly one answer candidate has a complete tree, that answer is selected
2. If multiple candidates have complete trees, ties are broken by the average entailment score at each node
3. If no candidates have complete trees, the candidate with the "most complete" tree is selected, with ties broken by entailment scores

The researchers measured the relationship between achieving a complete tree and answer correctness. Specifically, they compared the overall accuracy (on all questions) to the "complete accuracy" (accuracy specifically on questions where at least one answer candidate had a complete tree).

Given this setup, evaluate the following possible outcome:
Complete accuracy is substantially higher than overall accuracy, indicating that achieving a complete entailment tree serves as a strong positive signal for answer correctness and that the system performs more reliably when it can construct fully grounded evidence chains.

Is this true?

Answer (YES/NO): NO